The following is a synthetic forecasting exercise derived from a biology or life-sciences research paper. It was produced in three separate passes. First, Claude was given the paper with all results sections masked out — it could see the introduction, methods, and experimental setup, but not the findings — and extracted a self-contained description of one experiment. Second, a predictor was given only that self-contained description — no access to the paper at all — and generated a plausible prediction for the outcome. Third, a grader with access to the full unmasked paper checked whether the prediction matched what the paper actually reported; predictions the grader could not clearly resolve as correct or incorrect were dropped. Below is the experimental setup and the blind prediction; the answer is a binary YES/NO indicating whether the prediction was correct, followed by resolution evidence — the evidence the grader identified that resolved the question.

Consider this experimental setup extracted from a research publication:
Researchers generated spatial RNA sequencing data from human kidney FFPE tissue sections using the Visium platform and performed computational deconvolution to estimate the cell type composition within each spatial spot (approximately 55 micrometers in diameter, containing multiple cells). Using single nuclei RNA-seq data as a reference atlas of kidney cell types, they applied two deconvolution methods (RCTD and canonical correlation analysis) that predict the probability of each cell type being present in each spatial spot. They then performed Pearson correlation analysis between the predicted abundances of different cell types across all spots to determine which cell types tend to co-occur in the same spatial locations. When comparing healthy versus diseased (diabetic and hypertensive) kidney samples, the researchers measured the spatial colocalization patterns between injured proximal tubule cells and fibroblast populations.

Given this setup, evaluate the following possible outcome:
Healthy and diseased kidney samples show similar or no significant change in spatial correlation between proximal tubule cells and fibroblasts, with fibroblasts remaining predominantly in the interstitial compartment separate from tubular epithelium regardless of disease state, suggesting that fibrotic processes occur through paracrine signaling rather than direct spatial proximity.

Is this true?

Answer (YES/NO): NO